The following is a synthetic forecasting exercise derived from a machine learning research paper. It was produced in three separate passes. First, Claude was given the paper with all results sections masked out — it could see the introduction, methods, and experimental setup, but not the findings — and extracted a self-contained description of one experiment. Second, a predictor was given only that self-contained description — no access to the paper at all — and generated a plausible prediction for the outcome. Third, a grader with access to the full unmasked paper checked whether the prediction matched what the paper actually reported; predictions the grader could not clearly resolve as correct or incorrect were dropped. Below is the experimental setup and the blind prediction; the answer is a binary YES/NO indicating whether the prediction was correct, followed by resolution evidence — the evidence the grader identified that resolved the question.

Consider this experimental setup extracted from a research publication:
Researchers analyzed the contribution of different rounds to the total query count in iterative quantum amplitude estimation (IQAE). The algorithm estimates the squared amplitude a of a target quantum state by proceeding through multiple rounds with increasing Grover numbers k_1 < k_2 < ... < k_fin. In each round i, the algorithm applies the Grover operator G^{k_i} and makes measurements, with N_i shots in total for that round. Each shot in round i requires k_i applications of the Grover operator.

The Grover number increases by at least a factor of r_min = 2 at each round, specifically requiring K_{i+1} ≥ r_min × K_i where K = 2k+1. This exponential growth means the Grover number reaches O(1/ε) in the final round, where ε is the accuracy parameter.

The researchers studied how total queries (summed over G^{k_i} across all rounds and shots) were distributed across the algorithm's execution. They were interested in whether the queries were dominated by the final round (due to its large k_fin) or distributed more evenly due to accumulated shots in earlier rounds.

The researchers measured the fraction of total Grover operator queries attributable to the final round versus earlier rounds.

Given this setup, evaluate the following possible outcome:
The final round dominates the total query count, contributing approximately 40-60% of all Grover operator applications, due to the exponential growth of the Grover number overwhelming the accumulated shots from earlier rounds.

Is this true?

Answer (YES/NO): NO